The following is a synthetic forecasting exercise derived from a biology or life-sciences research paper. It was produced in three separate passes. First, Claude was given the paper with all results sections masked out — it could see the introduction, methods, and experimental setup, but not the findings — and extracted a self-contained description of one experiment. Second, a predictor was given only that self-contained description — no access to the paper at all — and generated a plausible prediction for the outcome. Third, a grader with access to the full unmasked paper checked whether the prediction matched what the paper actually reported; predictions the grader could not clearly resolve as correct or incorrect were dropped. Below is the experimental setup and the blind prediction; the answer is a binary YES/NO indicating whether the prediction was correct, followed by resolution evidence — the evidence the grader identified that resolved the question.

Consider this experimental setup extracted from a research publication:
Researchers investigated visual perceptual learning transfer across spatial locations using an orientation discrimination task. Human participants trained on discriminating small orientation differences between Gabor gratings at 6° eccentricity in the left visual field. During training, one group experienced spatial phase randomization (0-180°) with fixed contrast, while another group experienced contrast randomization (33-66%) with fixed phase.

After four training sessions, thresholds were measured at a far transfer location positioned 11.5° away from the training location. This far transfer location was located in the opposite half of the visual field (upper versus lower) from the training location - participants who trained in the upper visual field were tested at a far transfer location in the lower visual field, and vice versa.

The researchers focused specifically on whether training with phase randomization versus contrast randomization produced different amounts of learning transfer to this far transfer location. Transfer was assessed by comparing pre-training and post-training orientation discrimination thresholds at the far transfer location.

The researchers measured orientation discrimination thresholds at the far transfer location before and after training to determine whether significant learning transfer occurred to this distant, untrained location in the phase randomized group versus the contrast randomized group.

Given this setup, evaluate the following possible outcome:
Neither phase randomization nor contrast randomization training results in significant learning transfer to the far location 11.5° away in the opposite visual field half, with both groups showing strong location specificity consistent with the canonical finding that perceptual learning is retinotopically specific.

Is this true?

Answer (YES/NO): NO